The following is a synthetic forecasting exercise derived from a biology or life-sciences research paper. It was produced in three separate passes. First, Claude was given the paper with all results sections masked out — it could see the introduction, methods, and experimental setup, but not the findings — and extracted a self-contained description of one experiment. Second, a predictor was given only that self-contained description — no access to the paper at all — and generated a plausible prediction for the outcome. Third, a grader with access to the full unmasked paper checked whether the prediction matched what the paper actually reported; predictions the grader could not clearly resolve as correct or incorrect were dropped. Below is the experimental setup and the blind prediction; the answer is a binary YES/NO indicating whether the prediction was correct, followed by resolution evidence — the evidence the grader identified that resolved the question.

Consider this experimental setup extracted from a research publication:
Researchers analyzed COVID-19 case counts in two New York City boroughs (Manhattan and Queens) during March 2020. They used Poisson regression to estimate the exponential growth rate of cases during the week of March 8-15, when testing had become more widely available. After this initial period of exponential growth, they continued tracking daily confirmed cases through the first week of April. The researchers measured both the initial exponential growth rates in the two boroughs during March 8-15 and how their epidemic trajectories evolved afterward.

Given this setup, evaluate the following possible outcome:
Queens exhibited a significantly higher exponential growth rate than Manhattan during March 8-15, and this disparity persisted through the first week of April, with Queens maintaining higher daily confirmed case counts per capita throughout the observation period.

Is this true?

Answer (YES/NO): NO